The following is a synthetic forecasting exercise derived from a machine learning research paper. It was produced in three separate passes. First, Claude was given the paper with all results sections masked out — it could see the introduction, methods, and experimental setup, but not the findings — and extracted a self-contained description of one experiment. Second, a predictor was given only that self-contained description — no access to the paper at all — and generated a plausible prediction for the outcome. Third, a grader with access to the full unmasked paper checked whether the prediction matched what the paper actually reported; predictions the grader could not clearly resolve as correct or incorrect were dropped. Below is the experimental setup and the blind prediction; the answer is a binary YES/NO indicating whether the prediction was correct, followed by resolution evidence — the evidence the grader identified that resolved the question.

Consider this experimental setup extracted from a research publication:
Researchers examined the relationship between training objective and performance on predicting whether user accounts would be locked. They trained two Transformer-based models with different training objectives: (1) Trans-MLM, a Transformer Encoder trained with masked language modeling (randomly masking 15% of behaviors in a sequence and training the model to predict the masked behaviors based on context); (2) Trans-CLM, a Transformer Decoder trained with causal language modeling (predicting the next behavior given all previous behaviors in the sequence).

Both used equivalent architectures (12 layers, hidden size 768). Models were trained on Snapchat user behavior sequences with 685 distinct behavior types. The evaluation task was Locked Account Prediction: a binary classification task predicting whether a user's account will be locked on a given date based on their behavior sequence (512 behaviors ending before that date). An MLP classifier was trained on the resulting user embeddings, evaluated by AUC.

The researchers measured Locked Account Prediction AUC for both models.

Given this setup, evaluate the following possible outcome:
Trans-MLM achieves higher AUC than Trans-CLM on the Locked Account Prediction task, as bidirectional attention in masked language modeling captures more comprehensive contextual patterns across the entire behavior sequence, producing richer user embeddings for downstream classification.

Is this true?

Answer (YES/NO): YES